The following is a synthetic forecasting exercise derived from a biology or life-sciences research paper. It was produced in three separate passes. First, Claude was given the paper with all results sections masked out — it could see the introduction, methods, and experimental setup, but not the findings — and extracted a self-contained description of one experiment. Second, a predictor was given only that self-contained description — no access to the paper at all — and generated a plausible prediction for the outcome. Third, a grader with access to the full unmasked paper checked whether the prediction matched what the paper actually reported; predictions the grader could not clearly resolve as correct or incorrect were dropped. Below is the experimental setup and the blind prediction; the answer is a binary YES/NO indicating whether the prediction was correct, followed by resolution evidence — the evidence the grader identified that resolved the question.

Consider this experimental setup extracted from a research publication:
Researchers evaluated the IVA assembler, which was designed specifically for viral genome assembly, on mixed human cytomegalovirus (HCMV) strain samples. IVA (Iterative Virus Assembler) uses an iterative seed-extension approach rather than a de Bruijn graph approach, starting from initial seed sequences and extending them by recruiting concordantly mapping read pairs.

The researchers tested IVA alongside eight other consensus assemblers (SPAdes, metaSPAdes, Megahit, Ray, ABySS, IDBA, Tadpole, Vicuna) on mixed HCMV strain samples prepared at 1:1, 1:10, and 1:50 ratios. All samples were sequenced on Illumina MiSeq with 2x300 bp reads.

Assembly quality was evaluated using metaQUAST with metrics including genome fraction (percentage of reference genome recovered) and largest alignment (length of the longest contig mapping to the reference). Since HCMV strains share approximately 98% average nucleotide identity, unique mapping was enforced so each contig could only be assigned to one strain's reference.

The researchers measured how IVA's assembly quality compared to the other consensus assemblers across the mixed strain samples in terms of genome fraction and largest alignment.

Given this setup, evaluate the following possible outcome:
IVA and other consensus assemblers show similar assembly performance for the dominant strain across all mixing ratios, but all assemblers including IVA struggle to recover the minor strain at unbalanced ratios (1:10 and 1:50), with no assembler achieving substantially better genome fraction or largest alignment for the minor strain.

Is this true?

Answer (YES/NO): NO